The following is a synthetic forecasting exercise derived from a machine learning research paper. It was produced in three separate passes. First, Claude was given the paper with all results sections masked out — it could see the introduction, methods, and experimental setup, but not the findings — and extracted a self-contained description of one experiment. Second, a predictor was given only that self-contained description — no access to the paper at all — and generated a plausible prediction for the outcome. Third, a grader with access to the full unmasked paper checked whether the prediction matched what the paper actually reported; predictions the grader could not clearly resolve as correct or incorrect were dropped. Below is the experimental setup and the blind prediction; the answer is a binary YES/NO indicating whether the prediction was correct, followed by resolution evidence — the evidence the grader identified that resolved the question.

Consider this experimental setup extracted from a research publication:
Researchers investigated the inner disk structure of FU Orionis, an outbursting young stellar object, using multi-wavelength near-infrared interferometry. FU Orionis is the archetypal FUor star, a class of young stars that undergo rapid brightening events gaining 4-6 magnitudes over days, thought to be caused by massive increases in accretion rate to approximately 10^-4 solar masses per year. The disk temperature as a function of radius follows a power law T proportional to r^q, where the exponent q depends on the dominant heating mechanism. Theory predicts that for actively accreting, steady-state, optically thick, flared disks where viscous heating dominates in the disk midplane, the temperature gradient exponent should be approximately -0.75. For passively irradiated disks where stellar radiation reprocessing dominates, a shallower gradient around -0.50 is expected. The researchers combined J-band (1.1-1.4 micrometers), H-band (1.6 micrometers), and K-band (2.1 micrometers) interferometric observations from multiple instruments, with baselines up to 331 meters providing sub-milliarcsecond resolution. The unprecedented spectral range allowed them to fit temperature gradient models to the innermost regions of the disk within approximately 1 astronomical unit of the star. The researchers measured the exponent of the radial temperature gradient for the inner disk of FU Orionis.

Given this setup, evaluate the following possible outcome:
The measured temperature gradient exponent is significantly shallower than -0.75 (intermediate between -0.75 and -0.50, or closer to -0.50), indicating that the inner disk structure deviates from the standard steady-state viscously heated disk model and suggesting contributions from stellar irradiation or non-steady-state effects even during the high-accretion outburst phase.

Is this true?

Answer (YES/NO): NO